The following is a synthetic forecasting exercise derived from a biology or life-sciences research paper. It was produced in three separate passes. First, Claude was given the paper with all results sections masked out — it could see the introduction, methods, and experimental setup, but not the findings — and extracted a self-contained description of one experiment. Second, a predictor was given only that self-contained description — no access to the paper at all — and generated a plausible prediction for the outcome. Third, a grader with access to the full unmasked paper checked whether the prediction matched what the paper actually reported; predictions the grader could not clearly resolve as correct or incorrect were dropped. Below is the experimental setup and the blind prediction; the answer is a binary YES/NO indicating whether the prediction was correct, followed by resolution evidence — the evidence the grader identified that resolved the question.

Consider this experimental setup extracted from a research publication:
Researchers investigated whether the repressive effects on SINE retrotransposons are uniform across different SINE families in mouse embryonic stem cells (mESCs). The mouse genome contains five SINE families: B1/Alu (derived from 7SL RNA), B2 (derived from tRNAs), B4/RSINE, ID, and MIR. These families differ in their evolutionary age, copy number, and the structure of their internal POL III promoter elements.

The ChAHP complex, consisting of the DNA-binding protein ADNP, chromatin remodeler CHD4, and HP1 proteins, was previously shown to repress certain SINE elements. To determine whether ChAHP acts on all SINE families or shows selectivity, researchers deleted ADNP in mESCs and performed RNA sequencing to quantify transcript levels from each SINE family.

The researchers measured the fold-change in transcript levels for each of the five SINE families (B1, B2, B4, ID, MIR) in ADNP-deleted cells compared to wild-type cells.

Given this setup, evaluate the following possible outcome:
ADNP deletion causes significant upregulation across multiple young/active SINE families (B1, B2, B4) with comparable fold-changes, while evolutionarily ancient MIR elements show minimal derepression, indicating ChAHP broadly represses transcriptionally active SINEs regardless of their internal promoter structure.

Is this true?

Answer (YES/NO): NO